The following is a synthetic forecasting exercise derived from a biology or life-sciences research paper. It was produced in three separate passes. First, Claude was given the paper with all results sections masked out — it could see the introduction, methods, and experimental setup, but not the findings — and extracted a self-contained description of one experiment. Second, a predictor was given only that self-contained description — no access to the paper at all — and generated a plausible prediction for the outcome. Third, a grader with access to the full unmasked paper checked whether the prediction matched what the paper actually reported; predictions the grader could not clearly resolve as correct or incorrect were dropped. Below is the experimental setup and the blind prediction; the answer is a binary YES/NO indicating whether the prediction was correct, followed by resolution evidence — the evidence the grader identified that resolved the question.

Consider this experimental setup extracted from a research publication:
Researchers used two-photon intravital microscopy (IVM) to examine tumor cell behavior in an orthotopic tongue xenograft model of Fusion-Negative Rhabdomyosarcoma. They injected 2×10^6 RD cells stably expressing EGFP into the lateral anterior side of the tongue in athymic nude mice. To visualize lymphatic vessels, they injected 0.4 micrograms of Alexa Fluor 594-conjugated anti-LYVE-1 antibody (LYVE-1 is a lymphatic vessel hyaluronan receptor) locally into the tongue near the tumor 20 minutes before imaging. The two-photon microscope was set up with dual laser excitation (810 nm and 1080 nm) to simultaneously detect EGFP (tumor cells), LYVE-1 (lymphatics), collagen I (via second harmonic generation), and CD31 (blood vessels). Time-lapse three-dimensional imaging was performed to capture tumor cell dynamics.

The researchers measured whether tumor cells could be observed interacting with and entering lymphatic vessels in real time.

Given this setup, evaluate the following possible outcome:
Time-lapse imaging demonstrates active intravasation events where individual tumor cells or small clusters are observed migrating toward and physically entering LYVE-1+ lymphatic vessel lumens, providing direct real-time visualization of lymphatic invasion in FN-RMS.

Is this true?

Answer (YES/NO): YES